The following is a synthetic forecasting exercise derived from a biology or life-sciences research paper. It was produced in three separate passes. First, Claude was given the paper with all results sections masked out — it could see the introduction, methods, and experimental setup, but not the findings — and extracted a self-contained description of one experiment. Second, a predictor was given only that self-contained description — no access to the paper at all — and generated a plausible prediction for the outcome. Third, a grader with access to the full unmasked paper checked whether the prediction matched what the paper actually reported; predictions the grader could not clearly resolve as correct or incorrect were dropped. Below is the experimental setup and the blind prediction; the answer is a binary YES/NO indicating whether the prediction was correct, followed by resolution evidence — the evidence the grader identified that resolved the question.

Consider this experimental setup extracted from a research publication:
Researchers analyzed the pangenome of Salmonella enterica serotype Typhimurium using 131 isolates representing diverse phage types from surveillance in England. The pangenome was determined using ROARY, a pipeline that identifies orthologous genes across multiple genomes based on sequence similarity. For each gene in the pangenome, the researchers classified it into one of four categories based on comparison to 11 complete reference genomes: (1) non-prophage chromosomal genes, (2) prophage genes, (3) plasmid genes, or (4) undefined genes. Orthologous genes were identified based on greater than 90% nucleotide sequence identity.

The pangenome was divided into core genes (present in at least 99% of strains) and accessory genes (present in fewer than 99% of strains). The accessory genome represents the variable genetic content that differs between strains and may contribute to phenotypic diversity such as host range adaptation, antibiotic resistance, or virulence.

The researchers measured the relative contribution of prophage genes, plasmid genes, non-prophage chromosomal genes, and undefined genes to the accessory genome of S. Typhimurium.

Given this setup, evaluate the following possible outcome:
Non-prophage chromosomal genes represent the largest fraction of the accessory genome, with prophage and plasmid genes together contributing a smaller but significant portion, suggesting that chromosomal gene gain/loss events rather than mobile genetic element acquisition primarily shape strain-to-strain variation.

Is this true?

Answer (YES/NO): NO